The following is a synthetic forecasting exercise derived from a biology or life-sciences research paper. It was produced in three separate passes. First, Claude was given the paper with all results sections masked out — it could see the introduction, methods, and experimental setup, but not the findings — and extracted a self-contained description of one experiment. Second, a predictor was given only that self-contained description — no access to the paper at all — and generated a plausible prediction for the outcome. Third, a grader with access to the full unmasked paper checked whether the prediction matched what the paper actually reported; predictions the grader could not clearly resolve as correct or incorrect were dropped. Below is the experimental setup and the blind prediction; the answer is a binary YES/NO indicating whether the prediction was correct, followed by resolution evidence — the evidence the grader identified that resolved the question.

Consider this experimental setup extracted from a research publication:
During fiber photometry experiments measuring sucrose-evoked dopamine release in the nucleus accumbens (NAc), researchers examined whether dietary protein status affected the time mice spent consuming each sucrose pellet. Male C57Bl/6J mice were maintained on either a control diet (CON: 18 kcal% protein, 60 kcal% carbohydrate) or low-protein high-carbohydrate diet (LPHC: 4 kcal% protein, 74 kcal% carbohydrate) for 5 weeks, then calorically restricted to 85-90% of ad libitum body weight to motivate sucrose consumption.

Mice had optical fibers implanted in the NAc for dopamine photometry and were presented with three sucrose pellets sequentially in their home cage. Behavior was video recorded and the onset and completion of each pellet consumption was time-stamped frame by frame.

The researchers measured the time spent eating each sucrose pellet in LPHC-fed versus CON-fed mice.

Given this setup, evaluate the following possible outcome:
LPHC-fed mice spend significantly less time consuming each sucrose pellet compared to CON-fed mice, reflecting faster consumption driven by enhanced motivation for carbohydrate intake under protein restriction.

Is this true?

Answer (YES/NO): NO